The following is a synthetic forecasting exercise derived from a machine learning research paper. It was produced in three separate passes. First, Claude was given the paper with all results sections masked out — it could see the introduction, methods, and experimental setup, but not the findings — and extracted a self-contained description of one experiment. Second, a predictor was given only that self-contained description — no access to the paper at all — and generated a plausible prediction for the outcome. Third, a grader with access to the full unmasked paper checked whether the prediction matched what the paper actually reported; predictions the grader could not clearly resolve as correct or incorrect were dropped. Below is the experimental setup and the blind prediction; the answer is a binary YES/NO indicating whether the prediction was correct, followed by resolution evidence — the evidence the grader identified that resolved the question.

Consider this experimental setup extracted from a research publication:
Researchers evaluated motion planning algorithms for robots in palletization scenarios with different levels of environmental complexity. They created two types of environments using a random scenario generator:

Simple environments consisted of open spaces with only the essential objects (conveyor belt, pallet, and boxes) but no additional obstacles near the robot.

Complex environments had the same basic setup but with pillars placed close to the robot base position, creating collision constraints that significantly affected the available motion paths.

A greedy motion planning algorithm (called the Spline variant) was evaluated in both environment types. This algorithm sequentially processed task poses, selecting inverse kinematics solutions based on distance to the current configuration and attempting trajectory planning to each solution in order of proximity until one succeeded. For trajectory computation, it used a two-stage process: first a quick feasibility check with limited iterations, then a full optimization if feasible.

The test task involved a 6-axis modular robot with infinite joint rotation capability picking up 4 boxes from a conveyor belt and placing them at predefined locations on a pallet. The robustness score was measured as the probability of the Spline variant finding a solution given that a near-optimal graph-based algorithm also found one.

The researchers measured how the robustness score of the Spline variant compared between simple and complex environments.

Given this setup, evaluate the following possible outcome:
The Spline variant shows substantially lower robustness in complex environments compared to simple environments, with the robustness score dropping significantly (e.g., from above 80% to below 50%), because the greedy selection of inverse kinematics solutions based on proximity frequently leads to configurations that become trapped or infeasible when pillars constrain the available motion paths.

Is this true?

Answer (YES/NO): NO